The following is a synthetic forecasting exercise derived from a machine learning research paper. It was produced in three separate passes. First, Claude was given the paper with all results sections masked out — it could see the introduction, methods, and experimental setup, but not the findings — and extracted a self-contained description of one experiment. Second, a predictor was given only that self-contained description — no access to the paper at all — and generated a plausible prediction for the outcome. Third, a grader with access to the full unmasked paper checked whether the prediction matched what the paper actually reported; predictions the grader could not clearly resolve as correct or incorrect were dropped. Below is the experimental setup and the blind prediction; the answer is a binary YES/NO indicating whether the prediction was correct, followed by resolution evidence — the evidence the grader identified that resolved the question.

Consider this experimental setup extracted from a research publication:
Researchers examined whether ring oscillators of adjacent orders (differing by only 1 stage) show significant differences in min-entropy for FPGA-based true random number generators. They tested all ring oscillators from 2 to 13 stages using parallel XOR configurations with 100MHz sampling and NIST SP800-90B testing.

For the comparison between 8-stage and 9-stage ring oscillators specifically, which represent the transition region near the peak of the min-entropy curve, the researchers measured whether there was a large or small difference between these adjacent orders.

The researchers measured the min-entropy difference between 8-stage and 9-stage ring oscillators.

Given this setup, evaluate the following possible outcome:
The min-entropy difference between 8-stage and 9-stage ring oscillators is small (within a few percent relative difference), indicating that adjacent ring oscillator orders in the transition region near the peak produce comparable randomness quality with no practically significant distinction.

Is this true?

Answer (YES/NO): YES